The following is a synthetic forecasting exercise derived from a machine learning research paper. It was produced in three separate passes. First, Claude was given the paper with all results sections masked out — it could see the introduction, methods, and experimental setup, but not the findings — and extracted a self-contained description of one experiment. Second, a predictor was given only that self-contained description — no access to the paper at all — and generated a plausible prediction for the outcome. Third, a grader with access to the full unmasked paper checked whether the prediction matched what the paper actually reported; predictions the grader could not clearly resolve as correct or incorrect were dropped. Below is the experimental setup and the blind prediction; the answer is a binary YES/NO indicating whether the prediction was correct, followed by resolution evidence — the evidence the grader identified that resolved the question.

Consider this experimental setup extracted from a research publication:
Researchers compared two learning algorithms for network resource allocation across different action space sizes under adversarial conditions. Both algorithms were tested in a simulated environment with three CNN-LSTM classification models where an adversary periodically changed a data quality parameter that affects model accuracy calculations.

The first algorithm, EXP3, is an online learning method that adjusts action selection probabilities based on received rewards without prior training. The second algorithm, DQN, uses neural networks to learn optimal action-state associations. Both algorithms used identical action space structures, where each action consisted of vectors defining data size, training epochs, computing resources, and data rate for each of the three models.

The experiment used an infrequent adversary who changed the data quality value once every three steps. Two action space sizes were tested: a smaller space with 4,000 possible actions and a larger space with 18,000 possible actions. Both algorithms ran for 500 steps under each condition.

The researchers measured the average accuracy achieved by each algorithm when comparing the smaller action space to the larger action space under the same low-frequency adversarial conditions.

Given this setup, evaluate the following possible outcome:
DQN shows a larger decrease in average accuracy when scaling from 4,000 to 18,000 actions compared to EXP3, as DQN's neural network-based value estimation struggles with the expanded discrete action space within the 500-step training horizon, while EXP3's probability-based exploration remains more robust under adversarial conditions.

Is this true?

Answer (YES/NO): YES